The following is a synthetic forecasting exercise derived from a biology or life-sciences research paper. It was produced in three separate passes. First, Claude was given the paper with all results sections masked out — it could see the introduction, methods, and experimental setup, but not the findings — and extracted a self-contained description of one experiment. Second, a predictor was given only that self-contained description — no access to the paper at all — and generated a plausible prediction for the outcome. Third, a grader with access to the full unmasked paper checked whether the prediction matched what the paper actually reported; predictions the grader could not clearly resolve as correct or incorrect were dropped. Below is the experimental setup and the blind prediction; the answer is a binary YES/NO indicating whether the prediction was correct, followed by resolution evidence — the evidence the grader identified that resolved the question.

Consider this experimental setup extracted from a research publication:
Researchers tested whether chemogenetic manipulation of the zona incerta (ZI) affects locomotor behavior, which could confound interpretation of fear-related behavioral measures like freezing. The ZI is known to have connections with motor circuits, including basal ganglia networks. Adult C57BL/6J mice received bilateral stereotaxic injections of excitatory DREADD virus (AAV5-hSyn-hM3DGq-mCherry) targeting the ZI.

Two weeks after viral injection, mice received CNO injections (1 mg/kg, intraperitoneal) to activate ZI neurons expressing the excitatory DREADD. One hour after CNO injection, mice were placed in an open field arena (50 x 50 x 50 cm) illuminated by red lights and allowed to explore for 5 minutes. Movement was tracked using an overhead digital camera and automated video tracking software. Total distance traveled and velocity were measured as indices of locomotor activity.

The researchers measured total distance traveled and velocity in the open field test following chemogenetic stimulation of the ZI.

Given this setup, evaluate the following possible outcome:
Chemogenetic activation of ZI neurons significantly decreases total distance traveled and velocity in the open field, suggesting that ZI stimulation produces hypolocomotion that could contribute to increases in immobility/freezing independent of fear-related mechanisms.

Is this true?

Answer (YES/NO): NO